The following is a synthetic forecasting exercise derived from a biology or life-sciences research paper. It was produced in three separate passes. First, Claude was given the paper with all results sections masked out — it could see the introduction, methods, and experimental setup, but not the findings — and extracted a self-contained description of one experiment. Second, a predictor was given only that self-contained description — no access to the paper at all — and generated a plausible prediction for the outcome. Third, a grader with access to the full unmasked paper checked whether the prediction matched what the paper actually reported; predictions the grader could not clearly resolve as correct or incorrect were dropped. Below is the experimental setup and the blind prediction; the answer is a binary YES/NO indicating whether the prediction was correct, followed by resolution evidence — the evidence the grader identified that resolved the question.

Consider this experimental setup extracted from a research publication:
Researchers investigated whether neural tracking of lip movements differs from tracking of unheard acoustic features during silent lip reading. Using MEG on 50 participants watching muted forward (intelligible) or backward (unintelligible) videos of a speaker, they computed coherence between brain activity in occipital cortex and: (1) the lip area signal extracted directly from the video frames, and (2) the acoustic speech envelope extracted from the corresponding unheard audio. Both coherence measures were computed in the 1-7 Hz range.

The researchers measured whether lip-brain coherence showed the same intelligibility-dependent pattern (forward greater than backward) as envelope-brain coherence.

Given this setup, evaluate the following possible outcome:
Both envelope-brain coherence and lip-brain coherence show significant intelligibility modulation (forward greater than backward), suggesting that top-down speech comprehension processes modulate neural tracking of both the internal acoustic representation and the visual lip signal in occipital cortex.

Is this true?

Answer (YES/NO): NO